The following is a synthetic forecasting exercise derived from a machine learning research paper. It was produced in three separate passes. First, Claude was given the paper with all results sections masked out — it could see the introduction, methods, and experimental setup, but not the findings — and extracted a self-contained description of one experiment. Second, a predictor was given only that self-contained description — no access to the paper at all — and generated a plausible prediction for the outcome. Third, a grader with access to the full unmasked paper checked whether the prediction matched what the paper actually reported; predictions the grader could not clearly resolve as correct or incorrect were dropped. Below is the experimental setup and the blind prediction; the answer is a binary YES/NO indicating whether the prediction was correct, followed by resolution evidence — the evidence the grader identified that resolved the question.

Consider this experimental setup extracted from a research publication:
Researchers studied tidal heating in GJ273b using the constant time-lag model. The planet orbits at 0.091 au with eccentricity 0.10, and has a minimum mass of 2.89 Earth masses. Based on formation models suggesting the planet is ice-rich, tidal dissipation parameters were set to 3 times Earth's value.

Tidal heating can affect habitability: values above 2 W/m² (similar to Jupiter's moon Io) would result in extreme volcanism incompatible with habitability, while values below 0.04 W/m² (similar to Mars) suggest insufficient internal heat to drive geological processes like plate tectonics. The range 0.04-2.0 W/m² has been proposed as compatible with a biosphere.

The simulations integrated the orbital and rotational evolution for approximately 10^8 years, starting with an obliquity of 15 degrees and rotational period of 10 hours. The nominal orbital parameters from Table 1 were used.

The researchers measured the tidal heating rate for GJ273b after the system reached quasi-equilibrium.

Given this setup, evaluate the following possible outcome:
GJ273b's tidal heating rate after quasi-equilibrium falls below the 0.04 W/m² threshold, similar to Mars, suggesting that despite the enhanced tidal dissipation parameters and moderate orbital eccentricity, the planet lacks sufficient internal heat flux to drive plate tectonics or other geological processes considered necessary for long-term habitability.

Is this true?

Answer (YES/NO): NO